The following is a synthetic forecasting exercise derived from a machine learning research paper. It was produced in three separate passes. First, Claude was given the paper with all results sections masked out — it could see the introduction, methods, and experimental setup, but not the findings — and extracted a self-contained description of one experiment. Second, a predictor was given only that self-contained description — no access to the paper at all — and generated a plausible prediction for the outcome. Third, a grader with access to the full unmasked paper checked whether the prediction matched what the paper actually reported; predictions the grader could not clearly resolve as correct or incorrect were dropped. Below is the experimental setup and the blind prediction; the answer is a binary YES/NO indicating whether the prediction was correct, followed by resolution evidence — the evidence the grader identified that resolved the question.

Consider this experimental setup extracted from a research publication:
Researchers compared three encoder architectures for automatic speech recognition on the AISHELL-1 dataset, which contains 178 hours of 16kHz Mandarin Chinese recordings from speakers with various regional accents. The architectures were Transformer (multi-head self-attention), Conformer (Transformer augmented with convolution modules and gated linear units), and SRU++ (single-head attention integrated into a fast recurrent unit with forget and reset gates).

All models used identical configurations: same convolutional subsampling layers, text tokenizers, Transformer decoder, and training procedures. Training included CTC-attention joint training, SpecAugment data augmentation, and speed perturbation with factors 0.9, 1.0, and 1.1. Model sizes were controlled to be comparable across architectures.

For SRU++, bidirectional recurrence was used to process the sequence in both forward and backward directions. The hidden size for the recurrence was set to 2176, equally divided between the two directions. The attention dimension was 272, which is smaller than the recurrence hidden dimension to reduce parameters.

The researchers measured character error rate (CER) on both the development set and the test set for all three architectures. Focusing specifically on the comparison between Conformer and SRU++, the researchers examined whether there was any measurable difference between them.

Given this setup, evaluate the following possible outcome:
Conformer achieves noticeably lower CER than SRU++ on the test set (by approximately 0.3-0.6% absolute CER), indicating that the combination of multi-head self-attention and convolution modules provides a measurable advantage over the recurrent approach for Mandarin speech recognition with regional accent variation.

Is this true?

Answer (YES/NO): NO